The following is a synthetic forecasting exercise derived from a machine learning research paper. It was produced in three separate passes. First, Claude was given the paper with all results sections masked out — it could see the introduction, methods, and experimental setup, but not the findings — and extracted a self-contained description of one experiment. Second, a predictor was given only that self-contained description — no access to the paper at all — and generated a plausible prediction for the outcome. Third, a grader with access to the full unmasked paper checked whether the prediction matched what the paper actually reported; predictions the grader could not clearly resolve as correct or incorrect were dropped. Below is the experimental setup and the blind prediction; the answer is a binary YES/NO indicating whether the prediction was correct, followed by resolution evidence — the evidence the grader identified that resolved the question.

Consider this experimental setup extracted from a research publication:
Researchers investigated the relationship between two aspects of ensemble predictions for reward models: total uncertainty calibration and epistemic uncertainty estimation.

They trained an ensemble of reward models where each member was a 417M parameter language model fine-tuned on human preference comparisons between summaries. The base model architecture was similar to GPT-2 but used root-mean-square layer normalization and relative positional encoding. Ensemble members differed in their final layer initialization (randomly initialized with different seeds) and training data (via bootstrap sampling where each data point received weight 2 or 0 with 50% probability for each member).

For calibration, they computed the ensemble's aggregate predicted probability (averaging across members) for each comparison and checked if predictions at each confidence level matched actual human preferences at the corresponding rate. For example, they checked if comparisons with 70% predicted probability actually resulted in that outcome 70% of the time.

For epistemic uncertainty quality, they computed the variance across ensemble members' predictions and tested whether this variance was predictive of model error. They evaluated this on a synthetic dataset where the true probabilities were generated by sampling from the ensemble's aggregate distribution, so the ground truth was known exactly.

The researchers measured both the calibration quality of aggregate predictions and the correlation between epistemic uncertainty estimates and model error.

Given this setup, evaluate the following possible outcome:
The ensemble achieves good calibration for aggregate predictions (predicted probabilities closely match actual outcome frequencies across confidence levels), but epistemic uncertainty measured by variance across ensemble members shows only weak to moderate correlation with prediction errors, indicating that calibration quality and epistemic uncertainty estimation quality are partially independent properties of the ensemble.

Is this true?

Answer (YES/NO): YES